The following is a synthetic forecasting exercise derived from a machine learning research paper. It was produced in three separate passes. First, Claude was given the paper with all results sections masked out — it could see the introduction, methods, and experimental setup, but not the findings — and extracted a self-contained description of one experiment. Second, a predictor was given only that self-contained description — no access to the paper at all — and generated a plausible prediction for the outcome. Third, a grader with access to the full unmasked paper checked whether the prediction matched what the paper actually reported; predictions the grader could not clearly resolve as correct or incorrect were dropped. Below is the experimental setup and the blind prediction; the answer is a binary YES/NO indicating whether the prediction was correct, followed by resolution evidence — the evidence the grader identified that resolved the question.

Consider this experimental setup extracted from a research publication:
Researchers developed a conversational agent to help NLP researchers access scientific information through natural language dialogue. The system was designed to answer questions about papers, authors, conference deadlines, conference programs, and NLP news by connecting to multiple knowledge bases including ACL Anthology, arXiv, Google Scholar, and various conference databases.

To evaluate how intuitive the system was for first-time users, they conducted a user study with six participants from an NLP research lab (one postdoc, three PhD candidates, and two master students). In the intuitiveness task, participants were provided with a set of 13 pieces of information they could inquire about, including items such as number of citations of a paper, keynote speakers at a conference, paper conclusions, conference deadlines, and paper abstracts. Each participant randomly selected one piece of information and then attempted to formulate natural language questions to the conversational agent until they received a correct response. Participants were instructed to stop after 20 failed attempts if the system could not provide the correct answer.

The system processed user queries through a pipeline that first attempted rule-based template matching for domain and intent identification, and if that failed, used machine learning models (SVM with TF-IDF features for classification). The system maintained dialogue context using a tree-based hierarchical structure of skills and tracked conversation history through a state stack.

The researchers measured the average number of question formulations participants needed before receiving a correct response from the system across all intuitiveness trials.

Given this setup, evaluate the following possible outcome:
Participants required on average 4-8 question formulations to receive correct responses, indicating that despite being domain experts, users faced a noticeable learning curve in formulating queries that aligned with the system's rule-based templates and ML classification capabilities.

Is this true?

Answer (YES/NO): NO